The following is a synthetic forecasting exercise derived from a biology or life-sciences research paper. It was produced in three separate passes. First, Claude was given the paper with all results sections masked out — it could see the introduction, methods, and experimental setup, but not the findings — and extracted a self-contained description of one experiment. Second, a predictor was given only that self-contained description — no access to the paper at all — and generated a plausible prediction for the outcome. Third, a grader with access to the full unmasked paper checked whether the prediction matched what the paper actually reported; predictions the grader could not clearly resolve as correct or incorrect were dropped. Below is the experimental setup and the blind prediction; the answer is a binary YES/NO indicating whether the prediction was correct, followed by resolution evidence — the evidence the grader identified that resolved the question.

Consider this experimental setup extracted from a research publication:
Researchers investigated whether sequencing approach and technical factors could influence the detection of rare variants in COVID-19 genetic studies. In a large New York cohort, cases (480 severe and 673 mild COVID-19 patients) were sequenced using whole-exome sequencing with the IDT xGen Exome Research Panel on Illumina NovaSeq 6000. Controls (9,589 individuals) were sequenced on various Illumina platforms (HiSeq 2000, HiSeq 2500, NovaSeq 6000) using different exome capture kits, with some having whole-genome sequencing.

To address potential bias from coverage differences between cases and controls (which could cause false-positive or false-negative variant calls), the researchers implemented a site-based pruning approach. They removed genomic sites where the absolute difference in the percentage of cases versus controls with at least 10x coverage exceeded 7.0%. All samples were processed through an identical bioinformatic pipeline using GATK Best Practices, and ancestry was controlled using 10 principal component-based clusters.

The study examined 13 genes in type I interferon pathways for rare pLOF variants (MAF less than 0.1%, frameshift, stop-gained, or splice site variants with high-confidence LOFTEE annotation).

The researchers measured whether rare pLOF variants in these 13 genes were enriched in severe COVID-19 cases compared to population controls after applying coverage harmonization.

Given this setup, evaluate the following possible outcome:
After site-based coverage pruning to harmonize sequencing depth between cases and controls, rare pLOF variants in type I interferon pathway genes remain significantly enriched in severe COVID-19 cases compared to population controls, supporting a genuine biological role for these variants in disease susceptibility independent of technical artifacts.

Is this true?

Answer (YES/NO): NO